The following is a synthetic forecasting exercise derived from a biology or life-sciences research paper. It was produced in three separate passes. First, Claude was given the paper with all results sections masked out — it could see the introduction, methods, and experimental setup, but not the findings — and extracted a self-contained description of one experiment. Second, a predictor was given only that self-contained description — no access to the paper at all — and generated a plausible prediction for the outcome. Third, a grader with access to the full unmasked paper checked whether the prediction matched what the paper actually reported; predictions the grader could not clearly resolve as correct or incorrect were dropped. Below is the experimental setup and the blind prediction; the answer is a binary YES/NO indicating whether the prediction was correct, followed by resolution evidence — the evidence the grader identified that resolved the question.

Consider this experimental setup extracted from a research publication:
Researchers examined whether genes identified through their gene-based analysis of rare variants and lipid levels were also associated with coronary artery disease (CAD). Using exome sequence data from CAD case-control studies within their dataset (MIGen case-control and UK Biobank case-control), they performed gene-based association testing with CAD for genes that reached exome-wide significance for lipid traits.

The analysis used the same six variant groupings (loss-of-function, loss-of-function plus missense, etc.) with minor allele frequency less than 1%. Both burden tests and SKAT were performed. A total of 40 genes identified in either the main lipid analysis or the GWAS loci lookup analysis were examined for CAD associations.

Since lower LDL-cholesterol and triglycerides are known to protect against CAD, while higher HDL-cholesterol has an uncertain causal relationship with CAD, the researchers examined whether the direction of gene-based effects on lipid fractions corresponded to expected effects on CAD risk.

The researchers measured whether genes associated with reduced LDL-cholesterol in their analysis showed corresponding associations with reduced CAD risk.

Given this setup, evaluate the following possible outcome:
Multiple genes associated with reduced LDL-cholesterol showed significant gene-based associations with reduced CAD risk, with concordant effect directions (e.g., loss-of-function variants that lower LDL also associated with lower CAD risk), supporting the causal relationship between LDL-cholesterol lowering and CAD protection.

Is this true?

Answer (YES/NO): NO